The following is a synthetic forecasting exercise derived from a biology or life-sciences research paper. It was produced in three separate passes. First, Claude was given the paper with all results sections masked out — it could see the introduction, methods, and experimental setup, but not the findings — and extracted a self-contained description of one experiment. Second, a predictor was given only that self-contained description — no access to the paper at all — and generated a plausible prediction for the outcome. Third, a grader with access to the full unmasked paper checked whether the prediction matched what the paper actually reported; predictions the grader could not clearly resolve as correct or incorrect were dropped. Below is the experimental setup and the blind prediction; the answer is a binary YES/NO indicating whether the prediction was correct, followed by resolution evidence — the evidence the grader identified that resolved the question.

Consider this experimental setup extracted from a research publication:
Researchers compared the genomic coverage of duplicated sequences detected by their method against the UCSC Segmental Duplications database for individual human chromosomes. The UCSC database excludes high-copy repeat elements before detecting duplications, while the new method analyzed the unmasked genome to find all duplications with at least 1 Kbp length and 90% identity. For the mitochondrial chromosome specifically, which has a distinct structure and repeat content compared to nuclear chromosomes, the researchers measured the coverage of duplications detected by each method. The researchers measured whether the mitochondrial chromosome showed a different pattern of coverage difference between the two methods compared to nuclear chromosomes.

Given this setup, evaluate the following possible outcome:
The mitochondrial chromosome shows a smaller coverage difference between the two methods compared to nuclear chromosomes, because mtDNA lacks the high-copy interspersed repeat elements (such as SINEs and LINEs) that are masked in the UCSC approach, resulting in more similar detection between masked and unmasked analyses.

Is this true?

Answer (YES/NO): YES